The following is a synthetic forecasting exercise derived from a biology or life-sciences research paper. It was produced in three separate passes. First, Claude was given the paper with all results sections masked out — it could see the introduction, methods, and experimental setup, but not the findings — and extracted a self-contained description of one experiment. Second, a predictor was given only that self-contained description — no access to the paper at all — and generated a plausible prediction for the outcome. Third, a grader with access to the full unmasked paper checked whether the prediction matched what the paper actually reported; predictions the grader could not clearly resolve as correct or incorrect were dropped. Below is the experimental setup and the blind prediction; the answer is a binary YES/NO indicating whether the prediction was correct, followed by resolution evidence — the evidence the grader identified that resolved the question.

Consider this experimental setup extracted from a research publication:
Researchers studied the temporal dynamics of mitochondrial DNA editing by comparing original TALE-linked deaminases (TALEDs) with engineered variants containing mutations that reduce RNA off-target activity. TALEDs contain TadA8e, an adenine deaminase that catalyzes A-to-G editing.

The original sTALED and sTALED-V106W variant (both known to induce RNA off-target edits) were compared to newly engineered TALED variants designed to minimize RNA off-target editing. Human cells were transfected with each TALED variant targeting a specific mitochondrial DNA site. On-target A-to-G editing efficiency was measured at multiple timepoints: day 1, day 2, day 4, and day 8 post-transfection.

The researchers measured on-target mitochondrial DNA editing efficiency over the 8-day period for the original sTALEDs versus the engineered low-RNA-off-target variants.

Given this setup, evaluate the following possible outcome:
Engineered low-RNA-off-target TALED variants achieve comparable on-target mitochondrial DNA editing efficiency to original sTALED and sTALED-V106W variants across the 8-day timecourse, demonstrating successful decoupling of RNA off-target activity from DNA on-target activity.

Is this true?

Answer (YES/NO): NO